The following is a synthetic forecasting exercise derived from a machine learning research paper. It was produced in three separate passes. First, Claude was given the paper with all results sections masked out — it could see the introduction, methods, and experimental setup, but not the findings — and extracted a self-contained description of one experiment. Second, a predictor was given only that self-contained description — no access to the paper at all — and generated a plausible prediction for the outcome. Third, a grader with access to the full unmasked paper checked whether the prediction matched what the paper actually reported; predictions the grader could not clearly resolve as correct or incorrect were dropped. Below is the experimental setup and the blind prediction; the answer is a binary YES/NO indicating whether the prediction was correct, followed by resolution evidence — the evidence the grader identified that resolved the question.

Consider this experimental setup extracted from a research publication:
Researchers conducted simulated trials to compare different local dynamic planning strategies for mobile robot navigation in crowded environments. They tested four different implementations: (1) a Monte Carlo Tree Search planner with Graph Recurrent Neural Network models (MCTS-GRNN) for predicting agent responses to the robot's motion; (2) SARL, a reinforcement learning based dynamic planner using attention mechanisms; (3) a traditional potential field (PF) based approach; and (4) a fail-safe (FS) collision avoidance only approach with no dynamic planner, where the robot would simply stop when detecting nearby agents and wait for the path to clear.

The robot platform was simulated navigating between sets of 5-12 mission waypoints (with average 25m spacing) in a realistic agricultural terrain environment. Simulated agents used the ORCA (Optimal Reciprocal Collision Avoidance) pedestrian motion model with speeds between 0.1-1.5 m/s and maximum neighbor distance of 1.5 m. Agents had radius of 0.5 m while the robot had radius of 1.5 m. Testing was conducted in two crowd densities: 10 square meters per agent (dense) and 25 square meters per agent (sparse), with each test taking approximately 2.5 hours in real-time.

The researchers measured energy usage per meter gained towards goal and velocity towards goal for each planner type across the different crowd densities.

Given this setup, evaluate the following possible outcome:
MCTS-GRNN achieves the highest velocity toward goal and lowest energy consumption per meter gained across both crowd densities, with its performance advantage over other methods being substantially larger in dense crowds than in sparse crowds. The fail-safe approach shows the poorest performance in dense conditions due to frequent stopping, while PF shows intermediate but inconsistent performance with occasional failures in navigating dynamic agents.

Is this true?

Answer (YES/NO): NO